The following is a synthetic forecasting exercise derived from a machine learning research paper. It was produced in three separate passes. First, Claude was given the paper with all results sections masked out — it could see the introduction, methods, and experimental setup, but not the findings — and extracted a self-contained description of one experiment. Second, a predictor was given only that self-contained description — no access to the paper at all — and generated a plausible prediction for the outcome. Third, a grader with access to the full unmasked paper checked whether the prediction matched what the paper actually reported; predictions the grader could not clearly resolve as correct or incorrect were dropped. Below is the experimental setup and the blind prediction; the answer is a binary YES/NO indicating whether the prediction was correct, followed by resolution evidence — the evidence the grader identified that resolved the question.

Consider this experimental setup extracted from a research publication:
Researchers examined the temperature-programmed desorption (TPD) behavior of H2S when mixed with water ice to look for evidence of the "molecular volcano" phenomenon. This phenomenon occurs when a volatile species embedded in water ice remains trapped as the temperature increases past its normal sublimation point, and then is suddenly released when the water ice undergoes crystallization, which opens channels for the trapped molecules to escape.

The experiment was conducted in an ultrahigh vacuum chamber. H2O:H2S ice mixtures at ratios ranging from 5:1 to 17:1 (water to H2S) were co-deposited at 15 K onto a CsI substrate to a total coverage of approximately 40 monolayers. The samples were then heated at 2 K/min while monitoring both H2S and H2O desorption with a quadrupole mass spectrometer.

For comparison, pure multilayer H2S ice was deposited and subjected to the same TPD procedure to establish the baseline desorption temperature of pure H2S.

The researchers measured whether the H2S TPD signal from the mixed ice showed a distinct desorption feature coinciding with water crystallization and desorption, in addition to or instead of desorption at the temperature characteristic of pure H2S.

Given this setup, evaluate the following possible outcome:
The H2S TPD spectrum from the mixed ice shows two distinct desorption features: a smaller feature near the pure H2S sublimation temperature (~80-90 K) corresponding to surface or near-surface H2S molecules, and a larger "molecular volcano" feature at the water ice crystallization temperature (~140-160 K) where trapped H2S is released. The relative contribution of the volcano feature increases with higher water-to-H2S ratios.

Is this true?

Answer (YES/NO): YES